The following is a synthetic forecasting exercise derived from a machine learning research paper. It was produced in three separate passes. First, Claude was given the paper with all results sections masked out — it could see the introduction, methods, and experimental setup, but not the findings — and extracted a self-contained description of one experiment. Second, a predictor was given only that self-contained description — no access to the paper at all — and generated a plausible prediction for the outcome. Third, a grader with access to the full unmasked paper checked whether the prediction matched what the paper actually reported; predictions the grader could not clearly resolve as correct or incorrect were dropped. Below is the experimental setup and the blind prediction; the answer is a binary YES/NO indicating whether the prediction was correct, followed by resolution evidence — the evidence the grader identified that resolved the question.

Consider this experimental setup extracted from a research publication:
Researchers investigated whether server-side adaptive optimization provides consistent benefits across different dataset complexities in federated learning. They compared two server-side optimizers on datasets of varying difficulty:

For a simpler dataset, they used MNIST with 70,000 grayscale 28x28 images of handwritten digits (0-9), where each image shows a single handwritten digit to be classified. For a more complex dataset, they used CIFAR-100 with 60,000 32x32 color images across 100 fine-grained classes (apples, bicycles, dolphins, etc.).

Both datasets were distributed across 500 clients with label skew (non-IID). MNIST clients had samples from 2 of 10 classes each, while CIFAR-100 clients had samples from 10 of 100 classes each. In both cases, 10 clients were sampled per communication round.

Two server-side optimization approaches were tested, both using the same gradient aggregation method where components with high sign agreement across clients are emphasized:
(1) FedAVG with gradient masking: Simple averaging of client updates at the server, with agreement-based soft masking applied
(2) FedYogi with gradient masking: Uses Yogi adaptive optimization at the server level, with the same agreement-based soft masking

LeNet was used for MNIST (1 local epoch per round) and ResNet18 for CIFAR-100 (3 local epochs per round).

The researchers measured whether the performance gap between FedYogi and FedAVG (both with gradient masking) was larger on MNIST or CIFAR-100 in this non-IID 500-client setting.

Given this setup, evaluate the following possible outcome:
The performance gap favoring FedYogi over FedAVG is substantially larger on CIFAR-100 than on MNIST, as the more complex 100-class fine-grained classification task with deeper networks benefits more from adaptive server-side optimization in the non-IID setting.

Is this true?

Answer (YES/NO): YES